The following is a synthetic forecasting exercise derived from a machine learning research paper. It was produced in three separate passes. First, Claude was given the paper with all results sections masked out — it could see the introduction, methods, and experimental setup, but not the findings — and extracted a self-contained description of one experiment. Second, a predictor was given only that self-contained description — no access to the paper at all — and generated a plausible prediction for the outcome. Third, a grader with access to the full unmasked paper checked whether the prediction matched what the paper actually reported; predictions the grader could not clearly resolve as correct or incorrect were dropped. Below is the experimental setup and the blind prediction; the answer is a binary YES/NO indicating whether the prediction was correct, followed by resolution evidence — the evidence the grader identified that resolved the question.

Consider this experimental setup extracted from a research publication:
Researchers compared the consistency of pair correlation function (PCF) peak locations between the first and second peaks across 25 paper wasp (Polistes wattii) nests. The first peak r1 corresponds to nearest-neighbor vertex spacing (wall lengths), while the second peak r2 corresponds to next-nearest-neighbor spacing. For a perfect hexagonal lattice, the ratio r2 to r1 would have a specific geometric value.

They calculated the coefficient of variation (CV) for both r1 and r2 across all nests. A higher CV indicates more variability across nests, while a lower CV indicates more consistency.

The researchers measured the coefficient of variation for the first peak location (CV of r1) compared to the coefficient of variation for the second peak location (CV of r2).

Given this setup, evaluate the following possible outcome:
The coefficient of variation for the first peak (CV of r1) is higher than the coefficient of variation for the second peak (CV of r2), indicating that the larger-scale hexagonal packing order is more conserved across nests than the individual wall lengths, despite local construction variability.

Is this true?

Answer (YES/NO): NO